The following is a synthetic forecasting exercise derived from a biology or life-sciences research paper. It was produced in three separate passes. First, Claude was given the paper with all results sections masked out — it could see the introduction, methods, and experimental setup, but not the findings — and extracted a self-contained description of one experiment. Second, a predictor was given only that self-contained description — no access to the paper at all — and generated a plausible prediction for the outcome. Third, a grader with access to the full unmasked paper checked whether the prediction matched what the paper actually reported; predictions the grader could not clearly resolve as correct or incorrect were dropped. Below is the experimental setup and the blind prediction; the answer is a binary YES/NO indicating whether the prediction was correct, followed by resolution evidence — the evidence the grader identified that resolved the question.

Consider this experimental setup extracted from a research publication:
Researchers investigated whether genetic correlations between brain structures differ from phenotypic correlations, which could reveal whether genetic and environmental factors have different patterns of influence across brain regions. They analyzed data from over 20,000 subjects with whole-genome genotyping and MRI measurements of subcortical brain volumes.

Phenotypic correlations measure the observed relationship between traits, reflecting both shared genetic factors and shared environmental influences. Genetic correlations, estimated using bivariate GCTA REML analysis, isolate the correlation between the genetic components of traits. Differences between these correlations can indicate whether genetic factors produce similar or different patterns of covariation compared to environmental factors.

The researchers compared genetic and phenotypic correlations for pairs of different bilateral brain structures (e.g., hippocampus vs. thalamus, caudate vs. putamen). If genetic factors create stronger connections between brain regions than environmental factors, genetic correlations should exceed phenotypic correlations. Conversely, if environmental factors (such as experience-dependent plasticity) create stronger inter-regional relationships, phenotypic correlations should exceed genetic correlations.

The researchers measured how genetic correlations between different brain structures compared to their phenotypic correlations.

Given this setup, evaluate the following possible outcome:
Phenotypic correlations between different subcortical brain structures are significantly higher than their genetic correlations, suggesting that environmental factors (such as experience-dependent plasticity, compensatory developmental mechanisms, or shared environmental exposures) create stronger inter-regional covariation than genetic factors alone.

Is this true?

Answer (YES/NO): NO